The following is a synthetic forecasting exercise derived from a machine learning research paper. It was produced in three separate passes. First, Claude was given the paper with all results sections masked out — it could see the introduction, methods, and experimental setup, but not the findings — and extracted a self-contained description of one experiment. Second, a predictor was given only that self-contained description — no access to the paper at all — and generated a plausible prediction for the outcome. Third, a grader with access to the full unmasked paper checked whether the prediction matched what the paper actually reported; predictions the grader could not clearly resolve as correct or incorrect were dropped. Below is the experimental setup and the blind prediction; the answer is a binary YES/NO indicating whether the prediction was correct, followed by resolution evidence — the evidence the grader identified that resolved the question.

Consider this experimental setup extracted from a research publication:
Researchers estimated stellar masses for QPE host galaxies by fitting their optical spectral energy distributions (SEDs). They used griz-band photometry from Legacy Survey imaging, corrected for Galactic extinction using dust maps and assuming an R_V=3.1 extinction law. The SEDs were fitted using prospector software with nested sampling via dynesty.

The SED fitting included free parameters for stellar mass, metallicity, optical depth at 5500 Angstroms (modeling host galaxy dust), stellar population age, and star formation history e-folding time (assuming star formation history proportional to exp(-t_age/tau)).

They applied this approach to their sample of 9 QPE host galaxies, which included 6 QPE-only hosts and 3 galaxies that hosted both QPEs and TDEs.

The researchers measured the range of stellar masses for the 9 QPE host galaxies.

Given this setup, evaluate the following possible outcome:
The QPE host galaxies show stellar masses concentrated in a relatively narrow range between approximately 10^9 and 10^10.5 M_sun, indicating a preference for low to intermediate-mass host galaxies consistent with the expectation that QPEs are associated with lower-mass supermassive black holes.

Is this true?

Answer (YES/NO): YES